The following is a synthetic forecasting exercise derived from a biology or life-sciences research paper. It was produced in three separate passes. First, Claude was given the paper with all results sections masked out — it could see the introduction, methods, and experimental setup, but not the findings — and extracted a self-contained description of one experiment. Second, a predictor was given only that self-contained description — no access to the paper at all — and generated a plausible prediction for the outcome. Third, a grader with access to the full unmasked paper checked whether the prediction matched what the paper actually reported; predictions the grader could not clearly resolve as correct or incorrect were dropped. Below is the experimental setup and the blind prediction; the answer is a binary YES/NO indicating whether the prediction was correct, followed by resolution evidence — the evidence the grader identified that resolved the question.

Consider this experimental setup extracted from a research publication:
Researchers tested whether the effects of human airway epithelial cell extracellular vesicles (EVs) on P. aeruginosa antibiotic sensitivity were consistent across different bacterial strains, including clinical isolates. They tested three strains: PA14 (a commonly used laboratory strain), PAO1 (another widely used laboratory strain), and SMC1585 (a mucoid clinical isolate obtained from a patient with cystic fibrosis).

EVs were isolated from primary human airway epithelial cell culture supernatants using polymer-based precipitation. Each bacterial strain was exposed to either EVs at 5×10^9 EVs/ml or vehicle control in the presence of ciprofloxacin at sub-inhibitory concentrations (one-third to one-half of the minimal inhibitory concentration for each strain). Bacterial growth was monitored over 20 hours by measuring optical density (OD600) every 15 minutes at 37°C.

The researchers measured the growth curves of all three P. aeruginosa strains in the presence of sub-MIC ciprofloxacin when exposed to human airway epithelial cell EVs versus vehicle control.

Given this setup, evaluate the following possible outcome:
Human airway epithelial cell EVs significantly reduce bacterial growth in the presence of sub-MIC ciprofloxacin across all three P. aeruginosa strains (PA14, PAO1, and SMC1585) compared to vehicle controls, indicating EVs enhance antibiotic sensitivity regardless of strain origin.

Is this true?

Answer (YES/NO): YES